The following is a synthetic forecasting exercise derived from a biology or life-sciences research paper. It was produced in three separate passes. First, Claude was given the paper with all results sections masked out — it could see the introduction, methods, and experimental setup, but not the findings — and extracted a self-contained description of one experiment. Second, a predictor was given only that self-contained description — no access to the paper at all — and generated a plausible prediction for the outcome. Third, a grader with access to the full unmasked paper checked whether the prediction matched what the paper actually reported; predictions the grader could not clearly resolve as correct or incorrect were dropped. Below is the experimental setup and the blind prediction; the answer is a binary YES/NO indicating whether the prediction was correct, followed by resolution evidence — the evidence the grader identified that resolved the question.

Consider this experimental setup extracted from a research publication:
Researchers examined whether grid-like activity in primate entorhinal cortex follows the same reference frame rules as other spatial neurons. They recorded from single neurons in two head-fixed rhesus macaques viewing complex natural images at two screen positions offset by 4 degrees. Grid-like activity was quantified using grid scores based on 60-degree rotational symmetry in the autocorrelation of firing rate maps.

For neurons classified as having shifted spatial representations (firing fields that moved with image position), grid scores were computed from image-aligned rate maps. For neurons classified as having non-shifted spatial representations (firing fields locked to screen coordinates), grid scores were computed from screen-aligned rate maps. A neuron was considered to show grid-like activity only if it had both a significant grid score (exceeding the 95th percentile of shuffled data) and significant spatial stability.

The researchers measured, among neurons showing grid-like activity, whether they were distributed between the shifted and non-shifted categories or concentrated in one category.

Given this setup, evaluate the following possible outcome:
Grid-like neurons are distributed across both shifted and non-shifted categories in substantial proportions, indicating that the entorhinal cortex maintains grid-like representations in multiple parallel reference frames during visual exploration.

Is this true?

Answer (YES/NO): YES